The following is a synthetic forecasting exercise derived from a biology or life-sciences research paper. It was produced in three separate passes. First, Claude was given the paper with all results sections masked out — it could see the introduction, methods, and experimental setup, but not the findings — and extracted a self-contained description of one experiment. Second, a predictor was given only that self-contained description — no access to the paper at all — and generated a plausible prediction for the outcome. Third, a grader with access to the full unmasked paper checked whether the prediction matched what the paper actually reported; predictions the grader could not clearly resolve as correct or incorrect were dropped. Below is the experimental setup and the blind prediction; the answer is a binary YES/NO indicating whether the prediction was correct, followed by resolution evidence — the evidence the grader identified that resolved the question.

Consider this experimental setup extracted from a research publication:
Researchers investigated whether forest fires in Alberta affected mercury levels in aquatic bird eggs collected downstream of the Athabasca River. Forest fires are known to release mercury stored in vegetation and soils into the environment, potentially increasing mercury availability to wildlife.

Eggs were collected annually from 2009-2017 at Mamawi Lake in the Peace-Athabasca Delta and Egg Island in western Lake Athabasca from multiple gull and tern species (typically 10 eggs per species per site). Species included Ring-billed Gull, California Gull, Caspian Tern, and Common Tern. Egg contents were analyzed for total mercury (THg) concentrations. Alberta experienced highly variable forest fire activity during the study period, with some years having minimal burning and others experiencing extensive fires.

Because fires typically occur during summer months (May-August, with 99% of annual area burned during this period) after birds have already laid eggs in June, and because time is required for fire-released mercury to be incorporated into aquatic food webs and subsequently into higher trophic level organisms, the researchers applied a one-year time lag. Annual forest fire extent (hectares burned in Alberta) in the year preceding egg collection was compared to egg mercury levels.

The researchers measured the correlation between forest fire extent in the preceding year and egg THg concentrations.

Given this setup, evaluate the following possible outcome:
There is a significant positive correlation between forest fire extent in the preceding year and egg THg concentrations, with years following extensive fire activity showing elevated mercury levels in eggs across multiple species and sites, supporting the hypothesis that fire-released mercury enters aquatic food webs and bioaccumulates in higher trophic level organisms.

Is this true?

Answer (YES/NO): NO